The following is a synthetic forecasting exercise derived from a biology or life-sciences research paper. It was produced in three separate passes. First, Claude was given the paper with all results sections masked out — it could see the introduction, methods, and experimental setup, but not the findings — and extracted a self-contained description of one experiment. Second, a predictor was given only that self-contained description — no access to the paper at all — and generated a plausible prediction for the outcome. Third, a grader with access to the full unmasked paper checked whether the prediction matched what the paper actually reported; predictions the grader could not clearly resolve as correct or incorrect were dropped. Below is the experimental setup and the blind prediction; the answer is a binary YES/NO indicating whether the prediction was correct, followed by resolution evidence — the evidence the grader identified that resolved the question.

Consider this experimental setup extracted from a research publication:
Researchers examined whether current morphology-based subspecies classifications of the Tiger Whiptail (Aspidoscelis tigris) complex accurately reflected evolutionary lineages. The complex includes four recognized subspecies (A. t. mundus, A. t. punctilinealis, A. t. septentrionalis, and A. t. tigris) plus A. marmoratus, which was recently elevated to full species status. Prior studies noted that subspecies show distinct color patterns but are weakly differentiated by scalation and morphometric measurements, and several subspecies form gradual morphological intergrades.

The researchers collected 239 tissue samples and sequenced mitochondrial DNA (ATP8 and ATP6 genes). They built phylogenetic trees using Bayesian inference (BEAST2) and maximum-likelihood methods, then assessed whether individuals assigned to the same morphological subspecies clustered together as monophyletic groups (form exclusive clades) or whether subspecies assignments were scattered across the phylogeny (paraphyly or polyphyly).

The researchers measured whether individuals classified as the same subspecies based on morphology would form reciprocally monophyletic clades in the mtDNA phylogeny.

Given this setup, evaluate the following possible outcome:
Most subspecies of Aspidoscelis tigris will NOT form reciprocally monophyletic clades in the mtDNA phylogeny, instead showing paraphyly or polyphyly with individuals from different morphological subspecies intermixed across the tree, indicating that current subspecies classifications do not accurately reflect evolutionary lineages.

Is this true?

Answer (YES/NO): YES